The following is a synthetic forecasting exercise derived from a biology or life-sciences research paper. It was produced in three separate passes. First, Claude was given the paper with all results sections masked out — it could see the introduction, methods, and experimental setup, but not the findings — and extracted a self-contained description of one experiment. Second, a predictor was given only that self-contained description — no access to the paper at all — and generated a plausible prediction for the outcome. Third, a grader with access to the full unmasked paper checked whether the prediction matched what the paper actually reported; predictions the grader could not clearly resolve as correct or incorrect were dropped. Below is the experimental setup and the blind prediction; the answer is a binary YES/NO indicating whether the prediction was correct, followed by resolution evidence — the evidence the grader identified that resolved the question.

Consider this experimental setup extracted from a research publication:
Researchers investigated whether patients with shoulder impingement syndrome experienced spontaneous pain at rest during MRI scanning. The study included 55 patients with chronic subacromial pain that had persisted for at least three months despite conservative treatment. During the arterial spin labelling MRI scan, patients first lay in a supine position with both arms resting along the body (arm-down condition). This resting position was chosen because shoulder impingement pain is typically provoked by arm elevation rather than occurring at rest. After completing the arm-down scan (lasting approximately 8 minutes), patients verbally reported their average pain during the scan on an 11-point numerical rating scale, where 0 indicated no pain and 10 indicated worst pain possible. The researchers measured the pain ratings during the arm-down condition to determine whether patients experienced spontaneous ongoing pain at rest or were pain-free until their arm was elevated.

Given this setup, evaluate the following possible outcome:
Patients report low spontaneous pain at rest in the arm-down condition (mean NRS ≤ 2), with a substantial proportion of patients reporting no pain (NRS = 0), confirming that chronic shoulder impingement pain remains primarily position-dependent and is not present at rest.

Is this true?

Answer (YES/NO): NO